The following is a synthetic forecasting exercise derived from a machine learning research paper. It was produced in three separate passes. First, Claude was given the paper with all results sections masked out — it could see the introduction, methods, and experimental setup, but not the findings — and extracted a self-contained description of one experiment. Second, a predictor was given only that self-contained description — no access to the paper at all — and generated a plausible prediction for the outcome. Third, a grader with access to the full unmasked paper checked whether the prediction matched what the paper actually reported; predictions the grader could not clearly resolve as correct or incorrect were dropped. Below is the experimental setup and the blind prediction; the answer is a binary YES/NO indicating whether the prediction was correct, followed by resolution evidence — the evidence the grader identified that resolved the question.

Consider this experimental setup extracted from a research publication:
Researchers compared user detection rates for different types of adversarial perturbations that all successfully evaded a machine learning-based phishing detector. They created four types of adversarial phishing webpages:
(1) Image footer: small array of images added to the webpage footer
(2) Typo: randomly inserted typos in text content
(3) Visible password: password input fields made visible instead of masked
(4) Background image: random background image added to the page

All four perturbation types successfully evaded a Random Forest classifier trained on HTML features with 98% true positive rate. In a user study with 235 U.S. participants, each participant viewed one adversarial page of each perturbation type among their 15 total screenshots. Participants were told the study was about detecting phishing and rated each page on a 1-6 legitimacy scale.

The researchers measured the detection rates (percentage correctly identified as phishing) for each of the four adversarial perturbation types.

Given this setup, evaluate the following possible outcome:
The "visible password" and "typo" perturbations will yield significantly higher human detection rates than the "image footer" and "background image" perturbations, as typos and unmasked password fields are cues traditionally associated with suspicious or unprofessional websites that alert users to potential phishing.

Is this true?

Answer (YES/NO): NO